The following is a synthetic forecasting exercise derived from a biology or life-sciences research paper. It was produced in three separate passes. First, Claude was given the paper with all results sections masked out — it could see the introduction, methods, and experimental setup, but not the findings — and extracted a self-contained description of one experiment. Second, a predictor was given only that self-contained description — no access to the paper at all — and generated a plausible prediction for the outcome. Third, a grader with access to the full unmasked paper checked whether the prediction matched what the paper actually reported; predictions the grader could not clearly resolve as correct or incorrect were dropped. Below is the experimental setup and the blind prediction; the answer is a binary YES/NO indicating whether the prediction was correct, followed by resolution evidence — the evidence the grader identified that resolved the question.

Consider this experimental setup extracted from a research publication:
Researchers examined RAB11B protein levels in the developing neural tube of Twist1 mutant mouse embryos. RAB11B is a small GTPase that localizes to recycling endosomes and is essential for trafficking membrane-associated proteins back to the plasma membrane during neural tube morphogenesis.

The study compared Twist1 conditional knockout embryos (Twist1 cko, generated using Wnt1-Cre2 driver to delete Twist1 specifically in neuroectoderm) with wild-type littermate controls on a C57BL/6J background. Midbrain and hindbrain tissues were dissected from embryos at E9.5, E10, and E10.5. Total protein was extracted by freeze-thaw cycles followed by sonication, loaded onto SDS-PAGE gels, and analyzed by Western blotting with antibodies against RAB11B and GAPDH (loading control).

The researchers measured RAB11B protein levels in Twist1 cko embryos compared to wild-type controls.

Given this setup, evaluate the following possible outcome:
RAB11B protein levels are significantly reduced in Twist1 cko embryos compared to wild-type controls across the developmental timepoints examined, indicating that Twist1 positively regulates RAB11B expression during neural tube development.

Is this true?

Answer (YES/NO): NO